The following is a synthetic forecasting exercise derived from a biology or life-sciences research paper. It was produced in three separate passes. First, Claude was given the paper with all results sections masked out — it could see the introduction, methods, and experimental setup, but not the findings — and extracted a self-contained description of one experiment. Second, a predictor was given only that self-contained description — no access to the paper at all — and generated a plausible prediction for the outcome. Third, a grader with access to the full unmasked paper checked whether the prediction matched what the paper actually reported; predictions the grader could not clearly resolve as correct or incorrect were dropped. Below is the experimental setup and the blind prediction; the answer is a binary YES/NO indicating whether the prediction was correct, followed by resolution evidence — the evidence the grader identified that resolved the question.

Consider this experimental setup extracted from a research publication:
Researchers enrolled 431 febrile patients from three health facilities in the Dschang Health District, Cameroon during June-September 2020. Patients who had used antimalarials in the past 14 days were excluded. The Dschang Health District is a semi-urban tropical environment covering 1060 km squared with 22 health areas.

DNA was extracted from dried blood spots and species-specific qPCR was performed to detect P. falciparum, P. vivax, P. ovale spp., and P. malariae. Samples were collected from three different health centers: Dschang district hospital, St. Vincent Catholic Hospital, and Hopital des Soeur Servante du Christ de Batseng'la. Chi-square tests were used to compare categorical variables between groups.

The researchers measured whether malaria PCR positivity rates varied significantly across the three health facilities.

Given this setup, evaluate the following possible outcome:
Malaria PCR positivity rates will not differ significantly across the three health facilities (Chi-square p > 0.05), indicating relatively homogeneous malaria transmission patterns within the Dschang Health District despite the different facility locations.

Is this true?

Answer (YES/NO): YES